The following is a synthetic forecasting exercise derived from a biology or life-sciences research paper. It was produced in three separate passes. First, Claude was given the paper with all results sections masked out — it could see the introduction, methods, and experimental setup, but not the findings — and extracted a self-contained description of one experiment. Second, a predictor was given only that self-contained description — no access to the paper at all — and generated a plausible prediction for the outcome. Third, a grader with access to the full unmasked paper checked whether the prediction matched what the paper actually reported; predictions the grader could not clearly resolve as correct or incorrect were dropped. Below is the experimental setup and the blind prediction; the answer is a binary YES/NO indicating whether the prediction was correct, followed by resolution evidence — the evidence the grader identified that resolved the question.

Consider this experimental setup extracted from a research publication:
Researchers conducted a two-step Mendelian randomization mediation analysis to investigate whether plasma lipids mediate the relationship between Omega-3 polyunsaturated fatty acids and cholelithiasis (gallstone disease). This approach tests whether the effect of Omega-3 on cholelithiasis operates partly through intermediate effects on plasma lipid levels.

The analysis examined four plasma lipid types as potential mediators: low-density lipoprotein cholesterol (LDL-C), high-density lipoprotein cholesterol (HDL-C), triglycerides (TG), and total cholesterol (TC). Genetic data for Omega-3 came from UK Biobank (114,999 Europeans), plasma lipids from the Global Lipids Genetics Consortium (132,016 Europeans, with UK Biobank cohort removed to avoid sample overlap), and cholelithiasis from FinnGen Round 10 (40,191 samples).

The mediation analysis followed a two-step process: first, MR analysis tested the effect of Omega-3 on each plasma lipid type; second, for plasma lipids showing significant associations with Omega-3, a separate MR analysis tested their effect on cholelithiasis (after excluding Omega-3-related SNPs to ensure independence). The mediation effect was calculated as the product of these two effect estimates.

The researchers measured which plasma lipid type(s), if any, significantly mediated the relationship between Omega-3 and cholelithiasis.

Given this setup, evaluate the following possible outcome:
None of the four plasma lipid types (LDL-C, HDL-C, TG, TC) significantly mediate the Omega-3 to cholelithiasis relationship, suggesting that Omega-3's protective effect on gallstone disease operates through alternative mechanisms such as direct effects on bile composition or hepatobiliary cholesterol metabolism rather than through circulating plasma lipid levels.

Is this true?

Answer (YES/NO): NO